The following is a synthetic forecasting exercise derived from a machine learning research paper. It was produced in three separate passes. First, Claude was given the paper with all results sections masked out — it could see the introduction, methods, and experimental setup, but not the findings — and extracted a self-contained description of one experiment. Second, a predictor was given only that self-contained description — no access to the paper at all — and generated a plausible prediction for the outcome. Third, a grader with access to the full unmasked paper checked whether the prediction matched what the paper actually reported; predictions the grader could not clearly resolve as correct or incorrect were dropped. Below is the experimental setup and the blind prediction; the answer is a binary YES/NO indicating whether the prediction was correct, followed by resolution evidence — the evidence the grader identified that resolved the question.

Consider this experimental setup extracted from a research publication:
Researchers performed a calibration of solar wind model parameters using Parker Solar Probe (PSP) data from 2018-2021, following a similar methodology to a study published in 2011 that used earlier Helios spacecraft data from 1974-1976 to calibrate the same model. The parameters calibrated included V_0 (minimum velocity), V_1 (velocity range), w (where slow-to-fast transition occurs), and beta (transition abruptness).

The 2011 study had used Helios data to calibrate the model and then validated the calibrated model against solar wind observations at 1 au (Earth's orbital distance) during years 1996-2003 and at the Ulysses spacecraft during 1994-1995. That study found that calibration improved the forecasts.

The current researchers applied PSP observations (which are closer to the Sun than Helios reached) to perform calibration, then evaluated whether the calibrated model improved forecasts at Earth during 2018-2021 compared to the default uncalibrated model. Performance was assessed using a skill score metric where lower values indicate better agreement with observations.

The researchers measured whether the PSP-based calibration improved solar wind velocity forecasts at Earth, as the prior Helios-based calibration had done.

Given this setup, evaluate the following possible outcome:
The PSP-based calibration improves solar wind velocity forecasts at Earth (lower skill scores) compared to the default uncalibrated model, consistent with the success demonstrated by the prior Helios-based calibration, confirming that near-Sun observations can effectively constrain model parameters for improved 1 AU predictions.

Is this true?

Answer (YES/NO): NO